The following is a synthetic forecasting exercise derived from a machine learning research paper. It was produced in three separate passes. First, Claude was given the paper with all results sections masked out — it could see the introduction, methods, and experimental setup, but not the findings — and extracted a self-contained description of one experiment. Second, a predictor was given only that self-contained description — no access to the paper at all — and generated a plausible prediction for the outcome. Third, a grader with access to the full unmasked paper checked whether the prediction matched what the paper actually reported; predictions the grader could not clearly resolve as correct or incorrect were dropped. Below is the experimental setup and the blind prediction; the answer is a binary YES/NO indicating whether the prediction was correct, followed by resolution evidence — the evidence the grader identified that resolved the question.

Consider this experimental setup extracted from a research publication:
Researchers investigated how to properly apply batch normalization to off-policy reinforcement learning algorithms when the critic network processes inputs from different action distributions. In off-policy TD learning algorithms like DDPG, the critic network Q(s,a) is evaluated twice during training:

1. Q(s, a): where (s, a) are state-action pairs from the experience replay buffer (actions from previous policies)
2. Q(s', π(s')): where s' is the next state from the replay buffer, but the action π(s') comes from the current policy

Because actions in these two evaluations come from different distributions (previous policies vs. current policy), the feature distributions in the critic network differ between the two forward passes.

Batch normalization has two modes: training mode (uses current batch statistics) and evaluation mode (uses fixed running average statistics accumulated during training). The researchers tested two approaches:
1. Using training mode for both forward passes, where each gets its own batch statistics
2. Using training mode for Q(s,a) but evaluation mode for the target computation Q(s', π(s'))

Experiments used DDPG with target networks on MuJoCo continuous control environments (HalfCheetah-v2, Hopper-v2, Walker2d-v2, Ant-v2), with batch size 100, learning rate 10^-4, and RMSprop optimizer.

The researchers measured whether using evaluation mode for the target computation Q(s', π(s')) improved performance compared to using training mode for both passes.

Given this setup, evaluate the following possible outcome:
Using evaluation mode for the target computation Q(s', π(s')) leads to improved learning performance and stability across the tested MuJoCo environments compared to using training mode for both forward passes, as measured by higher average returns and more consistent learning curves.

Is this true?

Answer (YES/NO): NO